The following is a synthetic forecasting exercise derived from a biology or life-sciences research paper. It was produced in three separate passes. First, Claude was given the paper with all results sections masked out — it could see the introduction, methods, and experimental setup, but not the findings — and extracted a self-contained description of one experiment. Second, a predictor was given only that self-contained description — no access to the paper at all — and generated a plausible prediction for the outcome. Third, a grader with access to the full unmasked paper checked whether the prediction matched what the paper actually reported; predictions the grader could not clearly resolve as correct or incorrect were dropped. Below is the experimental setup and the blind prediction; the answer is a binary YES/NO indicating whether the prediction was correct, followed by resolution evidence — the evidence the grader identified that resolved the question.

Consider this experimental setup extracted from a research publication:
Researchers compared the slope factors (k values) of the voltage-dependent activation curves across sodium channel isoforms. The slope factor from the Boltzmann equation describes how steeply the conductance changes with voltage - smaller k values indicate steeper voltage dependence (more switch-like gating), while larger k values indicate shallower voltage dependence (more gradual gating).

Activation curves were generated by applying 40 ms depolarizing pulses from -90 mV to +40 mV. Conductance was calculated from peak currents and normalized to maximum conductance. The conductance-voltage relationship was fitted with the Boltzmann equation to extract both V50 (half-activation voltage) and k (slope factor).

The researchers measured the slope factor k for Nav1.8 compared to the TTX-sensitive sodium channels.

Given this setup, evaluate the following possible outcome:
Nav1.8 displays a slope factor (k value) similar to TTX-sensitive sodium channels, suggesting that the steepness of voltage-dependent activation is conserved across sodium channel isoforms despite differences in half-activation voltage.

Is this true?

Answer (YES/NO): NO